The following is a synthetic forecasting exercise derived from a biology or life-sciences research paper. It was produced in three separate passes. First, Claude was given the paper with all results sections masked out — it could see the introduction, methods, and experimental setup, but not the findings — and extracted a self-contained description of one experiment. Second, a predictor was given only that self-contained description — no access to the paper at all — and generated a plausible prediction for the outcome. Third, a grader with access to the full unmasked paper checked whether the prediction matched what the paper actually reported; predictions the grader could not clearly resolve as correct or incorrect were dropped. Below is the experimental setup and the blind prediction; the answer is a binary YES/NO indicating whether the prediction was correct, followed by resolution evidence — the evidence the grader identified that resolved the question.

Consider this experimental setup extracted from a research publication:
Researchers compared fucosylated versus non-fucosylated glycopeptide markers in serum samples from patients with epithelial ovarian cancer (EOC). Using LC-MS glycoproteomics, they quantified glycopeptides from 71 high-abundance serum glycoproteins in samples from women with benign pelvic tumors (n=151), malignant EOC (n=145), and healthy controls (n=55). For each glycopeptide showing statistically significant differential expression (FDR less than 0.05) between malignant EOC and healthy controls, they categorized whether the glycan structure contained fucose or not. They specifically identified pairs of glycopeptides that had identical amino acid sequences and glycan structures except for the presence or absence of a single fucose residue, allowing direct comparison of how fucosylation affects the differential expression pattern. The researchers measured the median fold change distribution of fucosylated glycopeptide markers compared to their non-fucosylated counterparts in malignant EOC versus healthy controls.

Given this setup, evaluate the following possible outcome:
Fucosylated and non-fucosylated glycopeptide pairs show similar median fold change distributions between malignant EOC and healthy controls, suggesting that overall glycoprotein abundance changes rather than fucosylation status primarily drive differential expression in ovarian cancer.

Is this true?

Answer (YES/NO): NO